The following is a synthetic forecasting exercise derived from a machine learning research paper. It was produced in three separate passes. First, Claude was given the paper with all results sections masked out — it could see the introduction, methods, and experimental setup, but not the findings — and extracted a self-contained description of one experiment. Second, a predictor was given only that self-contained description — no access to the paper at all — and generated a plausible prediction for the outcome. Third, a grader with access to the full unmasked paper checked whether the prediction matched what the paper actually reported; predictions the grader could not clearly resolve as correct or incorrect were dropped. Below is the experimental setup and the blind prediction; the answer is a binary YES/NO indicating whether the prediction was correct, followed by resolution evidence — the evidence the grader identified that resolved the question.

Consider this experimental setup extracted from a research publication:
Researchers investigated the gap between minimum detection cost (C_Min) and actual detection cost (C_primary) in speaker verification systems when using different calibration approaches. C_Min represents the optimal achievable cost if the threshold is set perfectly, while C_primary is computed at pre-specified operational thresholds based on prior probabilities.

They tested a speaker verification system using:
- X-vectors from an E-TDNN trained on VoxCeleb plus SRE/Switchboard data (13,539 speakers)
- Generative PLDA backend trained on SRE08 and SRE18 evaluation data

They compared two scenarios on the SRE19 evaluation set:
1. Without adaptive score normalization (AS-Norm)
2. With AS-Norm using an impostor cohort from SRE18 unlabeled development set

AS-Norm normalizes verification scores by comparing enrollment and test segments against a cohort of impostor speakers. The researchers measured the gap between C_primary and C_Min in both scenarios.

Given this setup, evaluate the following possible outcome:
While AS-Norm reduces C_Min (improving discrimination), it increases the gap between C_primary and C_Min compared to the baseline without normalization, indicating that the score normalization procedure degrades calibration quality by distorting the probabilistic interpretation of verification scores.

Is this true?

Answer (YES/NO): NO